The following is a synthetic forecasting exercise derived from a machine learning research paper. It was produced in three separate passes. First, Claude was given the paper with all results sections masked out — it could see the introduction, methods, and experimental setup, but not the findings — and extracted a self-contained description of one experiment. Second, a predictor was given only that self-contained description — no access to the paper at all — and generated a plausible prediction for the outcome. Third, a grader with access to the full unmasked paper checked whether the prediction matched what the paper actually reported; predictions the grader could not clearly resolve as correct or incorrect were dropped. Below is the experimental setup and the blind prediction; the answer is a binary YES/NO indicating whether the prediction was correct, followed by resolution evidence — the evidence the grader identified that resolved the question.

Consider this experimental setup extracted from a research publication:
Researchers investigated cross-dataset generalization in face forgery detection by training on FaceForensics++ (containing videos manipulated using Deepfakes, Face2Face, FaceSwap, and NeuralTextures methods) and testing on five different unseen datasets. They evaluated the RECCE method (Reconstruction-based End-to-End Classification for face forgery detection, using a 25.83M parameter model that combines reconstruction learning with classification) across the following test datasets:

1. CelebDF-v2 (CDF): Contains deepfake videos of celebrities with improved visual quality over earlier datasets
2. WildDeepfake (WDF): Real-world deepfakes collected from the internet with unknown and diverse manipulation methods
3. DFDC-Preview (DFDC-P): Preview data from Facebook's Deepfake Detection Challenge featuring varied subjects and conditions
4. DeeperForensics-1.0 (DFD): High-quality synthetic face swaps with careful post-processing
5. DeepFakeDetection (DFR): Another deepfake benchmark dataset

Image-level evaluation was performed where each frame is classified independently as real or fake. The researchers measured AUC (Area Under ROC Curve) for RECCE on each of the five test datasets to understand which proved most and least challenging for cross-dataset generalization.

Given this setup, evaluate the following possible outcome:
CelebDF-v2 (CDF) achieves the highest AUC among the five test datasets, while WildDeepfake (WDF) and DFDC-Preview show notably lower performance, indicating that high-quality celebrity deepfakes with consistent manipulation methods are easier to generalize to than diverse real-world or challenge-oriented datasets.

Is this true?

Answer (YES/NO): NO